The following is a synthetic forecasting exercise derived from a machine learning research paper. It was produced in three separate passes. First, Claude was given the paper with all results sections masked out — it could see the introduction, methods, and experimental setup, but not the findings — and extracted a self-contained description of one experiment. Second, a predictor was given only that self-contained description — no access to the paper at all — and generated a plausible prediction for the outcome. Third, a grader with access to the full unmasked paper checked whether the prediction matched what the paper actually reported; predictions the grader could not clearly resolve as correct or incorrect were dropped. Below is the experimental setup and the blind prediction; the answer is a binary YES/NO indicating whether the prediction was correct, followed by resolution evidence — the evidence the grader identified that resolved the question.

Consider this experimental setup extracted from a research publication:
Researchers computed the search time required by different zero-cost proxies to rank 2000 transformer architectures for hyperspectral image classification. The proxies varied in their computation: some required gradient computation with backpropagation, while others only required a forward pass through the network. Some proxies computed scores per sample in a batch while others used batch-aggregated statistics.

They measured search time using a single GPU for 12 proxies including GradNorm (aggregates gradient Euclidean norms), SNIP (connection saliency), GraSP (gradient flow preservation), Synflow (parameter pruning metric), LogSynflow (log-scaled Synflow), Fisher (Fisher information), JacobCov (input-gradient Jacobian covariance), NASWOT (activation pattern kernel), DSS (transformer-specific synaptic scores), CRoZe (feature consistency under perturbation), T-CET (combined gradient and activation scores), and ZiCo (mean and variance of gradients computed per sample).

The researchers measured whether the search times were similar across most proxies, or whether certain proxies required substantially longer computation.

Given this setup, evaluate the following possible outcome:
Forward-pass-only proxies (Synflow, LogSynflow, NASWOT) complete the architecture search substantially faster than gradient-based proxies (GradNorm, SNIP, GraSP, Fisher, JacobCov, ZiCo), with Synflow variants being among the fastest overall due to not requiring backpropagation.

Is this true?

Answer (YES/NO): NO